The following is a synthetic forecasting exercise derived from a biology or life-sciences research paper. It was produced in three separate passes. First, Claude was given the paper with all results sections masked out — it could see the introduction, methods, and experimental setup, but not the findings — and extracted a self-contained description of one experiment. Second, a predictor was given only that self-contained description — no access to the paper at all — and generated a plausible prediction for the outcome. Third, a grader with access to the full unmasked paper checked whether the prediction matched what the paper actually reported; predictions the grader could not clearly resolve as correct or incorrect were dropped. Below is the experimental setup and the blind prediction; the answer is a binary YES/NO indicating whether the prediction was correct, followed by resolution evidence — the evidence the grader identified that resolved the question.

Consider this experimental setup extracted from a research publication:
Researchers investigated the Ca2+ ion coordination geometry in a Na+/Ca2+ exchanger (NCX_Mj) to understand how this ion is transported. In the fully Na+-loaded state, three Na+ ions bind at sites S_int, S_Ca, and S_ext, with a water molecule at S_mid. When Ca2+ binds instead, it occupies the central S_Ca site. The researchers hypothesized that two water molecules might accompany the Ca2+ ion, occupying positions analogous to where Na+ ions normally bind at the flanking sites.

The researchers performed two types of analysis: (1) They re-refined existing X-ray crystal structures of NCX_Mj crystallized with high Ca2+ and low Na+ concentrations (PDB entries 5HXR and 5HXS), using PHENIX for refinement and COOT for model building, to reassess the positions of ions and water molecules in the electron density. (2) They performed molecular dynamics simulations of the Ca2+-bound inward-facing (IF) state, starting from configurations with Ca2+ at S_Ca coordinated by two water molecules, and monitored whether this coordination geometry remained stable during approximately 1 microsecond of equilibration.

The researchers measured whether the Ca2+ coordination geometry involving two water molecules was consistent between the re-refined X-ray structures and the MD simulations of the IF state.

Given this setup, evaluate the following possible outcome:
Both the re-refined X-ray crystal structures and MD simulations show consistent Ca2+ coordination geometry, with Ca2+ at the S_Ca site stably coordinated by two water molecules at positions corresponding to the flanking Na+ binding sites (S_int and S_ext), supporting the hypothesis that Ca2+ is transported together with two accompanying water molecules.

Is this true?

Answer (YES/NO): NO